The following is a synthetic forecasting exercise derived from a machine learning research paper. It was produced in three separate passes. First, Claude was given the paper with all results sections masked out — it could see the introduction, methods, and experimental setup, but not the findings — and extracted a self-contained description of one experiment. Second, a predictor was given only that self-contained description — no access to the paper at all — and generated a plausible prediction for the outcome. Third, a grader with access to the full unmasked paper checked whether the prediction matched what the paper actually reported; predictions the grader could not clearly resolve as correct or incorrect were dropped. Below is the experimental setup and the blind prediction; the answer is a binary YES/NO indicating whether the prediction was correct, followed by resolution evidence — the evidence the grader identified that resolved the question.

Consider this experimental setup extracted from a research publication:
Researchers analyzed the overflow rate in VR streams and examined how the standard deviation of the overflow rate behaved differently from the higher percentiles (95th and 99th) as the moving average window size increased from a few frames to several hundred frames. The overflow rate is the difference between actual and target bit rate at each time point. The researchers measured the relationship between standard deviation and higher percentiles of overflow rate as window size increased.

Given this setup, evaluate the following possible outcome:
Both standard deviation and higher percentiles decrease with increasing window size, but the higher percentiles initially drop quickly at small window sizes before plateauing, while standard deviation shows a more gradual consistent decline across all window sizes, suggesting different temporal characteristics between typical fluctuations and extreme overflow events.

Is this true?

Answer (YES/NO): NO